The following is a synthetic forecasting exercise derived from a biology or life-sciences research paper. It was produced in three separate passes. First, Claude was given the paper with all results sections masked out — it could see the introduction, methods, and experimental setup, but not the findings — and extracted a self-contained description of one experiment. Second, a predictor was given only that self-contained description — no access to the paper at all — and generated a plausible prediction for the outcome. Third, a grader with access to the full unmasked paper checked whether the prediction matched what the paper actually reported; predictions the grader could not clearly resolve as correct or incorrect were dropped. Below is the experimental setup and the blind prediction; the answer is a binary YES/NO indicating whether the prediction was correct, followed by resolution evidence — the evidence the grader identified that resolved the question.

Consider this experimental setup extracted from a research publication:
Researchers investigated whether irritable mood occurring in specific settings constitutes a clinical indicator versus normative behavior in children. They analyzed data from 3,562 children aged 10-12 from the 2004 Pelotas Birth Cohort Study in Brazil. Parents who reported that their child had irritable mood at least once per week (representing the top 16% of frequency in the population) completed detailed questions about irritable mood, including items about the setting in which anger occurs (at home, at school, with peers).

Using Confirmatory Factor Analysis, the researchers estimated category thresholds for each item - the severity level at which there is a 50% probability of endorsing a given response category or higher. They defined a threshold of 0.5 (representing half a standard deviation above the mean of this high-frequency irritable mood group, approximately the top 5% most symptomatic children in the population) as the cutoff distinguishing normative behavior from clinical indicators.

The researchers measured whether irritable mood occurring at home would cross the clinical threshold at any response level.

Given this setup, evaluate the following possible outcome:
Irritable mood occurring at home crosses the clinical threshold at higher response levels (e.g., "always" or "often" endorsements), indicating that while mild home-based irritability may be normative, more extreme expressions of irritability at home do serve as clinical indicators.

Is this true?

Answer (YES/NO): NO